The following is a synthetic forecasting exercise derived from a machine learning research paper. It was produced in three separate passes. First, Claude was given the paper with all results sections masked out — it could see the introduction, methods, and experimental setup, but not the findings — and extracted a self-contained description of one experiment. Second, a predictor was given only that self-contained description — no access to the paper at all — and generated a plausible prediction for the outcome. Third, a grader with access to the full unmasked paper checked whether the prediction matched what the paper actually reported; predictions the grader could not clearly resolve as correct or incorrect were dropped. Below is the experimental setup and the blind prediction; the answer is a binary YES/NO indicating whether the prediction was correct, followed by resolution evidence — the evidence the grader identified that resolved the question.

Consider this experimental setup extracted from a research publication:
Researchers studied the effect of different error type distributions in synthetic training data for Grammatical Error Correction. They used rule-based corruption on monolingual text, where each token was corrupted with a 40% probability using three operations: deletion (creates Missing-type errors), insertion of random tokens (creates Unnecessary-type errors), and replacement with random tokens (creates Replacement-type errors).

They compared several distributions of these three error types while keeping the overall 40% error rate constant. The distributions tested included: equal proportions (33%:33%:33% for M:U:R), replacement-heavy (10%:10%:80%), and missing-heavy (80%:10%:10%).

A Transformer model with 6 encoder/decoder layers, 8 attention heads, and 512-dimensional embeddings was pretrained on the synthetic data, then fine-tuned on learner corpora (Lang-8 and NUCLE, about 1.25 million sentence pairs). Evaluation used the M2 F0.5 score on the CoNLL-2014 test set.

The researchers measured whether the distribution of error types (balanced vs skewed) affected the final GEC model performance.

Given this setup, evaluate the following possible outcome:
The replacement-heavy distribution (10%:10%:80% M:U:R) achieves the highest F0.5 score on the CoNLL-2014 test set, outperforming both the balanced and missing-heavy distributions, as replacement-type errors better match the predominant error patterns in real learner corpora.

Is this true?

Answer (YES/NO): NO